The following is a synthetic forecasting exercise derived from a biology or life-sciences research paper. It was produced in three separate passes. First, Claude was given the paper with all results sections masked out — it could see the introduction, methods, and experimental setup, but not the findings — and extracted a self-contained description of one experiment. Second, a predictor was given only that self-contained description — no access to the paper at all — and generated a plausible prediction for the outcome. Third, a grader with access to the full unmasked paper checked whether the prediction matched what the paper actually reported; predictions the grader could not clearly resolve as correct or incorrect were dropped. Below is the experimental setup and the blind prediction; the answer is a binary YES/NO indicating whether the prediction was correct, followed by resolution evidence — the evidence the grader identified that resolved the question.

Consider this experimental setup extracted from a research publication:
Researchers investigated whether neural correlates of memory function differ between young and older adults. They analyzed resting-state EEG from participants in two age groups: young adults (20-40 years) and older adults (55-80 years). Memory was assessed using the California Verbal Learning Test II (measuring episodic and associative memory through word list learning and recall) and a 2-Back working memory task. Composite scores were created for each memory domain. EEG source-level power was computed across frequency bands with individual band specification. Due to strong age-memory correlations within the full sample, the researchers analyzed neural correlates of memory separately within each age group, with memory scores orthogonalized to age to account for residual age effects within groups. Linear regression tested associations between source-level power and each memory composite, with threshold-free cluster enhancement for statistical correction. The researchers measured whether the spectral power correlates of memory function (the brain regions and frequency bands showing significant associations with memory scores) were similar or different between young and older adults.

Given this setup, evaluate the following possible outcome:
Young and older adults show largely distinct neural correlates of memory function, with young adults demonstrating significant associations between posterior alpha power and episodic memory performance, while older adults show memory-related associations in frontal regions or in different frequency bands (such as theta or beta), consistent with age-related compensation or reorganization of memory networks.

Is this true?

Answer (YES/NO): NO